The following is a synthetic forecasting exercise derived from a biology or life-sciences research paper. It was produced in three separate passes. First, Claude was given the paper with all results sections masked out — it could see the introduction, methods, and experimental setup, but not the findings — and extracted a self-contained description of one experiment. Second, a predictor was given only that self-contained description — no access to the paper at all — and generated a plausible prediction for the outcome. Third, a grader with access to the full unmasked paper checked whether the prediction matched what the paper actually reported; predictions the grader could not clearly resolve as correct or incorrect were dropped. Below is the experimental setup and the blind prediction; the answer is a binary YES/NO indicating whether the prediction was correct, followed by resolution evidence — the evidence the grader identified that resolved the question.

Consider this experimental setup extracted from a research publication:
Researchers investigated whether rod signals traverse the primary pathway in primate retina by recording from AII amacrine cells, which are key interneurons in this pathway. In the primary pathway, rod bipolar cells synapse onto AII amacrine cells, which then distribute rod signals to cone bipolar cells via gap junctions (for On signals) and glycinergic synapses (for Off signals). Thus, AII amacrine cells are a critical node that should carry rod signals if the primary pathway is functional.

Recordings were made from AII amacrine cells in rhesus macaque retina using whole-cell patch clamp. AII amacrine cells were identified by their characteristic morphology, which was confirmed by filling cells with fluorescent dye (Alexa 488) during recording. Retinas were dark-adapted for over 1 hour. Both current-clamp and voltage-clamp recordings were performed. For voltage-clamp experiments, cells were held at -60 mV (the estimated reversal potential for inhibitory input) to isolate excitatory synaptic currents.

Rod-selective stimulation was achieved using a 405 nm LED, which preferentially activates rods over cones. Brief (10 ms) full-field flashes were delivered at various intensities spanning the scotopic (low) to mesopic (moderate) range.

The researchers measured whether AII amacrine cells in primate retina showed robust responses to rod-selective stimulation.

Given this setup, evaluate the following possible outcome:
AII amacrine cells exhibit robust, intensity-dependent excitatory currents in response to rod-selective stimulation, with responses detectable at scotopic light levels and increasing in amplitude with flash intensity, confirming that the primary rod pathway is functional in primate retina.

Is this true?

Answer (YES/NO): YES